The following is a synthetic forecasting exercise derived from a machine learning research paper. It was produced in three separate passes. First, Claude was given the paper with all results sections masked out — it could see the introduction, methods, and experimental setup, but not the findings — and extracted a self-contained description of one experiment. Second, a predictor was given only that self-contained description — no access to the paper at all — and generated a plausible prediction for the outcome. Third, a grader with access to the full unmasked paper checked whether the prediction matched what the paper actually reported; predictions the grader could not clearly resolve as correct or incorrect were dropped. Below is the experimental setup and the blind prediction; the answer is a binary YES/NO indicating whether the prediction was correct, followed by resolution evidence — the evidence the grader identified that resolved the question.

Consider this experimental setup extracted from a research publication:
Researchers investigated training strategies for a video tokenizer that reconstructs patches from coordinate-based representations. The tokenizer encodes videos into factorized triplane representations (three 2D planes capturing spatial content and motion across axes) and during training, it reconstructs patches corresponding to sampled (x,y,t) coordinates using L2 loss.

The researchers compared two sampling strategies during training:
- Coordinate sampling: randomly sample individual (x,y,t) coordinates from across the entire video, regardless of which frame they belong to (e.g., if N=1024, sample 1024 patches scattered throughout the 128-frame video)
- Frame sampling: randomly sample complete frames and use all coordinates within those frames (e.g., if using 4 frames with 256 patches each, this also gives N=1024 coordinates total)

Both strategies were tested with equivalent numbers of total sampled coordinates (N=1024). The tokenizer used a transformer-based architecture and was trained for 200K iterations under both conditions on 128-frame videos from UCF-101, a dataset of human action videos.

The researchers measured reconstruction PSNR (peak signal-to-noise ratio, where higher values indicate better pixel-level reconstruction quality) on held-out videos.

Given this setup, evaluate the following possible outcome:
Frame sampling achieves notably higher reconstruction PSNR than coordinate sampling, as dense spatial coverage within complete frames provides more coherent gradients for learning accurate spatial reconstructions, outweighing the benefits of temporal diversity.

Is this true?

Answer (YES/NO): NO